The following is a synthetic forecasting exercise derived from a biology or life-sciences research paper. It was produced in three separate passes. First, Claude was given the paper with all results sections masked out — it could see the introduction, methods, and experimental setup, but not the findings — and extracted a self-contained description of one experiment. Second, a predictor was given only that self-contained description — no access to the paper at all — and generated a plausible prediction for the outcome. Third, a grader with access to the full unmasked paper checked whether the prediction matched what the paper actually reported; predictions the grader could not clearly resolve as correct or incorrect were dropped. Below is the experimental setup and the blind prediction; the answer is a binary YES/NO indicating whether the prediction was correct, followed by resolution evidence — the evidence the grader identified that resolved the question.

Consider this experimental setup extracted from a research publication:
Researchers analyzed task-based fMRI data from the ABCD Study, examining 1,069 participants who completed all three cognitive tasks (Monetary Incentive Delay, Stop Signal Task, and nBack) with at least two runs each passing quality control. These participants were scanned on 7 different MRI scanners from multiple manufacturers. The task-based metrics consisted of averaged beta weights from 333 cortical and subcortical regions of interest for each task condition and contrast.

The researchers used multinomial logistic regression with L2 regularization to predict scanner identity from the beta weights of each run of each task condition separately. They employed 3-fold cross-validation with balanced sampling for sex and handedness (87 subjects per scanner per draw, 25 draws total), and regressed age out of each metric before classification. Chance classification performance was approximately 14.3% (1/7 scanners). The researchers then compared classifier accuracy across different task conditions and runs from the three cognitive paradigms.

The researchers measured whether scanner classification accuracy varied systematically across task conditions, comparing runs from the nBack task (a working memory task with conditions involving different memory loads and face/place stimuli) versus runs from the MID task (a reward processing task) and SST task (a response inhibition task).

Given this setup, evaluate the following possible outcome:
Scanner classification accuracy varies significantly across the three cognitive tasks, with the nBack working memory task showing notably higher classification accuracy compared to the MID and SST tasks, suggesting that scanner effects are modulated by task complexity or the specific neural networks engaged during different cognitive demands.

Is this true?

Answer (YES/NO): NO